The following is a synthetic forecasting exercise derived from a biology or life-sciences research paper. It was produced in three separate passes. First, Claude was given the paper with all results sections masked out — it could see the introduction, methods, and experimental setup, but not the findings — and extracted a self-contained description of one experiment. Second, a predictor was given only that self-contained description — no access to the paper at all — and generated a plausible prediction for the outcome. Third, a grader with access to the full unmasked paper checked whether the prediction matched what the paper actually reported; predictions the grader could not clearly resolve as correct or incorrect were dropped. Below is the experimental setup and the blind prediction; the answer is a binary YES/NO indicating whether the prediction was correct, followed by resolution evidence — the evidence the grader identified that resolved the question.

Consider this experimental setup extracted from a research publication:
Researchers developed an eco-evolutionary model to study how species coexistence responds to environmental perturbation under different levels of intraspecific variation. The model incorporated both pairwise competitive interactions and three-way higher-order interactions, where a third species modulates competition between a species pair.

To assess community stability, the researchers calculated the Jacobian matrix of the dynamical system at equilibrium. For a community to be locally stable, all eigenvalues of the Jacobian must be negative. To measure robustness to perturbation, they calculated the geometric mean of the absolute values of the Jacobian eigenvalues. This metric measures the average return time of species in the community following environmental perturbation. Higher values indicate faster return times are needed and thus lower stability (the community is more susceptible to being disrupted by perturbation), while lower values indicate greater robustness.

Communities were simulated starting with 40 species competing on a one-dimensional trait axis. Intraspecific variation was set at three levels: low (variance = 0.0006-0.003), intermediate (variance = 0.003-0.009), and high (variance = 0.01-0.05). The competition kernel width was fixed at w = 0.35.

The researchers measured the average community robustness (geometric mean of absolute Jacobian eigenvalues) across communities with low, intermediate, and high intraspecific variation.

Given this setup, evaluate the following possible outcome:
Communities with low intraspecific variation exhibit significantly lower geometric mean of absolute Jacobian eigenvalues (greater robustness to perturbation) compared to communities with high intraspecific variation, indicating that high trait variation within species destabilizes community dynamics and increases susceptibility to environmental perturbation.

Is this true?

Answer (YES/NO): NO